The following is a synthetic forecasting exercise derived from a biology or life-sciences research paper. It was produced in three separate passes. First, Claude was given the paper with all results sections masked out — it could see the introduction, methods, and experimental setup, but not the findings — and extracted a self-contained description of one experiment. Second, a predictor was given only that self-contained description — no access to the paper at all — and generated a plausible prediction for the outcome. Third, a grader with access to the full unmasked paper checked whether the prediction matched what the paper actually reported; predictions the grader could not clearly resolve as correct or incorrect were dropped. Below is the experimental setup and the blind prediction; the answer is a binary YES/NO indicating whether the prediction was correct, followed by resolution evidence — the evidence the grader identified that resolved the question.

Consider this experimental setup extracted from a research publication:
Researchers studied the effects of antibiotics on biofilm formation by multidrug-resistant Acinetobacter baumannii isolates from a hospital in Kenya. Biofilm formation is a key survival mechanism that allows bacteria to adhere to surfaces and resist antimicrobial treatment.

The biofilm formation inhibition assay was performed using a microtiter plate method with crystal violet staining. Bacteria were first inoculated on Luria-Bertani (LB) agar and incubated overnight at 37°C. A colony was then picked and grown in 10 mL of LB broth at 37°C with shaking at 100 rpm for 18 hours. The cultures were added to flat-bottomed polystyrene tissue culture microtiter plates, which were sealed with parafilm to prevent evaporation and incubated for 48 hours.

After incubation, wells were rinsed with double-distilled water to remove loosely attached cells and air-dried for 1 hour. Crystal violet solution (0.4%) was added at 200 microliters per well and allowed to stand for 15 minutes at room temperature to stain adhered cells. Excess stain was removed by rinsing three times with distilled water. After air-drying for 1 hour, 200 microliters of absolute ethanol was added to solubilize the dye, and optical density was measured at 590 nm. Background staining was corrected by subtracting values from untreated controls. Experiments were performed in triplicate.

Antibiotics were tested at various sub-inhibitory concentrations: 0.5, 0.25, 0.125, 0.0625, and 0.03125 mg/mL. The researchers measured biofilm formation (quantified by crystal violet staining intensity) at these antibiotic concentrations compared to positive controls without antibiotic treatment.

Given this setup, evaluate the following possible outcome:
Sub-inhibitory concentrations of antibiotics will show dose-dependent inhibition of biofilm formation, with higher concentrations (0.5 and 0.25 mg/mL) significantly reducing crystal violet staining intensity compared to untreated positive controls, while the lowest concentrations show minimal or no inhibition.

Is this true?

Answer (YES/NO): NO